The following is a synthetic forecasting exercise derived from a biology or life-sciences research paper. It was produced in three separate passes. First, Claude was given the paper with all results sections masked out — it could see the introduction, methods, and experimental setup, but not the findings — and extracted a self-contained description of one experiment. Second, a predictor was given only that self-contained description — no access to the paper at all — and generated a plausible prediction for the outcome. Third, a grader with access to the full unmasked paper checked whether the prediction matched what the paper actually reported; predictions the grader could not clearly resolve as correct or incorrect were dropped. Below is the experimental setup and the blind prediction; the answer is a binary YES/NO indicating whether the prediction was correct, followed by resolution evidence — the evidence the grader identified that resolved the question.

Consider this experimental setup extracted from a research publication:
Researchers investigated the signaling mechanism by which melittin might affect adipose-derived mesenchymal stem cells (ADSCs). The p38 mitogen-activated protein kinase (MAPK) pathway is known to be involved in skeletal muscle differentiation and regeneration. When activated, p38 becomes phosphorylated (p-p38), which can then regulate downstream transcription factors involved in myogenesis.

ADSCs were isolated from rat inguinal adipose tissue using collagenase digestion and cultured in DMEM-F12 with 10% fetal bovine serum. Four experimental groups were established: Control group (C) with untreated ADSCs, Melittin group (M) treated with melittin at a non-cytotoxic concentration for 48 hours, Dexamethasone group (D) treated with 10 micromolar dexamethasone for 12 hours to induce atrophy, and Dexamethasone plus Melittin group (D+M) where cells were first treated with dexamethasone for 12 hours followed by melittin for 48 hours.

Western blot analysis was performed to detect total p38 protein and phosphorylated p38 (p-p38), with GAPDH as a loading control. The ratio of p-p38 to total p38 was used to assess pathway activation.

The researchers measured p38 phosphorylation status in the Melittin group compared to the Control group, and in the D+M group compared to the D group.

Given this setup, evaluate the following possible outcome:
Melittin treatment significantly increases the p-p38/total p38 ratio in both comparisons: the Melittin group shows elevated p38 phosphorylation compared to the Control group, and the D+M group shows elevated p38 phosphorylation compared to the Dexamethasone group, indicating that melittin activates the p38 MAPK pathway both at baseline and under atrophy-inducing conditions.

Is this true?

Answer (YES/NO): YES